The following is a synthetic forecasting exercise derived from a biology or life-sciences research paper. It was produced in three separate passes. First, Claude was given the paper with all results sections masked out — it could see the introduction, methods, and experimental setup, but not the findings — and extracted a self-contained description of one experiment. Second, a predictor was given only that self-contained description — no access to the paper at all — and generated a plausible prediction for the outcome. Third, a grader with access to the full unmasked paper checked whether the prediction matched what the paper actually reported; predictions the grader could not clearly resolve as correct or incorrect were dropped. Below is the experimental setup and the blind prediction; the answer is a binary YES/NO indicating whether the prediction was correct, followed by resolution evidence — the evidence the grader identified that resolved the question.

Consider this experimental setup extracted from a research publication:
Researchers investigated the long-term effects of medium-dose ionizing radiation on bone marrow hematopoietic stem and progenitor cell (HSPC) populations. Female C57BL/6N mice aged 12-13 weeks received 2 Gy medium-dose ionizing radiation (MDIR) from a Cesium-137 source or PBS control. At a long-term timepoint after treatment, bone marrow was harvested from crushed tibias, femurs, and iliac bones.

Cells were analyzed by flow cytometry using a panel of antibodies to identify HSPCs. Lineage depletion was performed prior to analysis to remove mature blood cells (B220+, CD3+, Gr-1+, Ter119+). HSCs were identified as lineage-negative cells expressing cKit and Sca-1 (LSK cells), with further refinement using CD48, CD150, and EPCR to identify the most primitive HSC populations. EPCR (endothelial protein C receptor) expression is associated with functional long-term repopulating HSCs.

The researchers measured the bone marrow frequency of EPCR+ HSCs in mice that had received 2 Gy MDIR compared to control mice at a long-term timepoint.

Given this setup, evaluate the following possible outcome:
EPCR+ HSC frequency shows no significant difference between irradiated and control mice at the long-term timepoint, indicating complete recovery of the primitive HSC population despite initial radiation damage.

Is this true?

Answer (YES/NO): NO